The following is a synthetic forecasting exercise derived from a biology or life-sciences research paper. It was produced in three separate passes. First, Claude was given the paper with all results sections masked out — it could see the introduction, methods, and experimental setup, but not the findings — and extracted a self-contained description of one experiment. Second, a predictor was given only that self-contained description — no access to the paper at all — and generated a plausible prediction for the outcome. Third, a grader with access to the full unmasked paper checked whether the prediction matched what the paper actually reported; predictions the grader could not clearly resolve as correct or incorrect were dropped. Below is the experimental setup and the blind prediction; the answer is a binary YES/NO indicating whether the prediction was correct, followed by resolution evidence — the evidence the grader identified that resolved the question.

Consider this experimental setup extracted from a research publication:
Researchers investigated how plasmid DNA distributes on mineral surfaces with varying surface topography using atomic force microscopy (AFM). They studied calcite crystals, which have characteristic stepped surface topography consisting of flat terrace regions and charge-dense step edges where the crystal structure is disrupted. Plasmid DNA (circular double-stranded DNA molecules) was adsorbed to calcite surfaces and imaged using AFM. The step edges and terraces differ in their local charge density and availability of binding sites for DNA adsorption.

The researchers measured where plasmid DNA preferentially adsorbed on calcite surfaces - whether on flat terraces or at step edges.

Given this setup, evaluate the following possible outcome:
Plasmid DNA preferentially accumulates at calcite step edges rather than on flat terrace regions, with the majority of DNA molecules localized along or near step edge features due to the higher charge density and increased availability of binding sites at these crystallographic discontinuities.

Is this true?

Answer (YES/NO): YES